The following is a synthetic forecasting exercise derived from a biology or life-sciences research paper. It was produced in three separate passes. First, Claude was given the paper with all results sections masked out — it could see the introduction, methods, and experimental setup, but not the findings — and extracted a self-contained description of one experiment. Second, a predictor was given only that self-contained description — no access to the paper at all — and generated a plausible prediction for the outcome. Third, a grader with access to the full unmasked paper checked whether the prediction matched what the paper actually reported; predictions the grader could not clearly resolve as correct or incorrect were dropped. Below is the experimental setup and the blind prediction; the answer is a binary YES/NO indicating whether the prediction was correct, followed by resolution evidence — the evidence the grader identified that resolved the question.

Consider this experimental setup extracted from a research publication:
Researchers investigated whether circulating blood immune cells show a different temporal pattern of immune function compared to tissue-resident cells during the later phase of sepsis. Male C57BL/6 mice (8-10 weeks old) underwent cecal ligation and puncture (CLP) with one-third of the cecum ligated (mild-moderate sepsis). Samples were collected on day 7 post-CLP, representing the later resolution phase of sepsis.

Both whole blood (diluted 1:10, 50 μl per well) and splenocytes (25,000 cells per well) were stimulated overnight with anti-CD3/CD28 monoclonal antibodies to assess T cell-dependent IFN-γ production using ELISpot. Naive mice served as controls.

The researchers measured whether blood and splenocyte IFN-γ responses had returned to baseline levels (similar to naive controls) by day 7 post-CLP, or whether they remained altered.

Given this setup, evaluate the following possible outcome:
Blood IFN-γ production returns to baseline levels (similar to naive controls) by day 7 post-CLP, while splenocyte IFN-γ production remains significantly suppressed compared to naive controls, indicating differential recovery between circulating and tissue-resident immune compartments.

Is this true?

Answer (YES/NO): NO